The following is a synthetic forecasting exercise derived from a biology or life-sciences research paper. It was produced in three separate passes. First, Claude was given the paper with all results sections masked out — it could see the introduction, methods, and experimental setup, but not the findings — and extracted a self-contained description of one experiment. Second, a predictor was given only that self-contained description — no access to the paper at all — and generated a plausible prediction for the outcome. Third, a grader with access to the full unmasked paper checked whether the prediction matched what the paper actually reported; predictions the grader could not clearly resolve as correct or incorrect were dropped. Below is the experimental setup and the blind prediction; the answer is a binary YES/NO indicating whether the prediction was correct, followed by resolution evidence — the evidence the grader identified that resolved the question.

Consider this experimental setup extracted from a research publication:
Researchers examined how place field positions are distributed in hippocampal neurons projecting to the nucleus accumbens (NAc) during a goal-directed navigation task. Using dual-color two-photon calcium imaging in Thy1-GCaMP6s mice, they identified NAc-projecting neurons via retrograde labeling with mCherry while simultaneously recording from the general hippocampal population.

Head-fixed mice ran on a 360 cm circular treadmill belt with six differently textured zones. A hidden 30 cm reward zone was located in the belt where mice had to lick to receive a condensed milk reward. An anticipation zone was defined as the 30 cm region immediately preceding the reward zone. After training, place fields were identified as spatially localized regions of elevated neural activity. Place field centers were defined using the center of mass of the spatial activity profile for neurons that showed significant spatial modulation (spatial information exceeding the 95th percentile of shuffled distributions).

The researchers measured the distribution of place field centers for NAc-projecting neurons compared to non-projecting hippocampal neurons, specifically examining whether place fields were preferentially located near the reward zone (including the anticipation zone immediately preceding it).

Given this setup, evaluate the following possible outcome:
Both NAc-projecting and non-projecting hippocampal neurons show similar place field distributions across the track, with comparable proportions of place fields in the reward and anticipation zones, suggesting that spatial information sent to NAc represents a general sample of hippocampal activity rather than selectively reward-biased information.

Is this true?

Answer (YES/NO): NO